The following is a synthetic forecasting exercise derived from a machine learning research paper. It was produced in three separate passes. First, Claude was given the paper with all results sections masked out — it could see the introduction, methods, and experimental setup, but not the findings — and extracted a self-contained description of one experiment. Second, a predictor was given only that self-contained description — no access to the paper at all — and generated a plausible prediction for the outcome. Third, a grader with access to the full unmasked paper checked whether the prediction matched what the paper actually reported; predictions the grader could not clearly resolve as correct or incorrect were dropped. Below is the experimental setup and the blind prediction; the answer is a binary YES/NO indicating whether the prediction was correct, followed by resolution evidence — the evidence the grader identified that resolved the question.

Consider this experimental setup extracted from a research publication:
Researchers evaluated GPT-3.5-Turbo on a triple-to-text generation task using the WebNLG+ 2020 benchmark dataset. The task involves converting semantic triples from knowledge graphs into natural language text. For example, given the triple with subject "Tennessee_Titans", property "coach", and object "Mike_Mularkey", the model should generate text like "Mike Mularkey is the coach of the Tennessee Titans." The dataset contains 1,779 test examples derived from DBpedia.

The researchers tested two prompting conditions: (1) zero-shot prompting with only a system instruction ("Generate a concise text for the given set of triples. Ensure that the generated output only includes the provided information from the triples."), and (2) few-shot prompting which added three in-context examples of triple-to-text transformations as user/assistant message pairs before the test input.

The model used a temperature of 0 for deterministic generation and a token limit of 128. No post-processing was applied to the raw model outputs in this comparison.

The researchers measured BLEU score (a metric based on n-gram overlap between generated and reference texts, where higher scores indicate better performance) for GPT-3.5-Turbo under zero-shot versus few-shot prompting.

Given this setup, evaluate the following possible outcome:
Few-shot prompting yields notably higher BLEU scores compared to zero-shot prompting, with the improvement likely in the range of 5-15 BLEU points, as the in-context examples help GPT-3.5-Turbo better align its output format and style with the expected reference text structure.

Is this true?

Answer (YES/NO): NO